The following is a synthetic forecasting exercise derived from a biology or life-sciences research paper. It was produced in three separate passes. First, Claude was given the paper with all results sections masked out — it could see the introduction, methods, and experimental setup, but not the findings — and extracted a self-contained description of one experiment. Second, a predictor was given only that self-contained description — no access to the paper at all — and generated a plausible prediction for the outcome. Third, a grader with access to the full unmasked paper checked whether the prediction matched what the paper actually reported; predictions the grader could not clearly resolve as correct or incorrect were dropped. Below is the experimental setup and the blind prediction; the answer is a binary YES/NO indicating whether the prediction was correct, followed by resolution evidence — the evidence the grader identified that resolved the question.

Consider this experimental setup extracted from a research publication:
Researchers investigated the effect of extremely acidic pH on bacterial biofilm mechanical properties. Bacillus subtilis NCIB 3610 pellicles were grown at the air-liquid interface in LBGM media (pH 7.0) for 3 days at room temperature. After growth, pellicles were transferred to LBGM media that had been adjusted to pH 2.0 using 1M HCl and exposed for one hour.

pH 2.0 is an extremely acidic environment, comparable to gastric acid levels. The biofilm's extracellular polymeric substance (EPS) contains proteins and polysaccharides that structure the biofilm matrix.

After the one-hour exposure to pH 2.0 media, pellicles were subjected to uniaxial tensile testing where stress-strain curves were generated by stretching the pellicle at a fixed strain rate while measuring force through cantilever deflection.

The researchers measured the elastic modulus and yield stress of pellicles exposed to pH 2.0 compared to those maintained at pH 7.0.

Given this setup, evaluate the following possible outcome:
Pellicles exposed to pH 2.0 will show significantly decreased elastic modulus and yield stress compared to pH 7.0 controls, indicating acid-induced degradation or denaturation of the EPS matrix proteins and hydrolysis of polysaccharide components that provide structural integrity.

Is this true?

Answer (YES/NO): NO